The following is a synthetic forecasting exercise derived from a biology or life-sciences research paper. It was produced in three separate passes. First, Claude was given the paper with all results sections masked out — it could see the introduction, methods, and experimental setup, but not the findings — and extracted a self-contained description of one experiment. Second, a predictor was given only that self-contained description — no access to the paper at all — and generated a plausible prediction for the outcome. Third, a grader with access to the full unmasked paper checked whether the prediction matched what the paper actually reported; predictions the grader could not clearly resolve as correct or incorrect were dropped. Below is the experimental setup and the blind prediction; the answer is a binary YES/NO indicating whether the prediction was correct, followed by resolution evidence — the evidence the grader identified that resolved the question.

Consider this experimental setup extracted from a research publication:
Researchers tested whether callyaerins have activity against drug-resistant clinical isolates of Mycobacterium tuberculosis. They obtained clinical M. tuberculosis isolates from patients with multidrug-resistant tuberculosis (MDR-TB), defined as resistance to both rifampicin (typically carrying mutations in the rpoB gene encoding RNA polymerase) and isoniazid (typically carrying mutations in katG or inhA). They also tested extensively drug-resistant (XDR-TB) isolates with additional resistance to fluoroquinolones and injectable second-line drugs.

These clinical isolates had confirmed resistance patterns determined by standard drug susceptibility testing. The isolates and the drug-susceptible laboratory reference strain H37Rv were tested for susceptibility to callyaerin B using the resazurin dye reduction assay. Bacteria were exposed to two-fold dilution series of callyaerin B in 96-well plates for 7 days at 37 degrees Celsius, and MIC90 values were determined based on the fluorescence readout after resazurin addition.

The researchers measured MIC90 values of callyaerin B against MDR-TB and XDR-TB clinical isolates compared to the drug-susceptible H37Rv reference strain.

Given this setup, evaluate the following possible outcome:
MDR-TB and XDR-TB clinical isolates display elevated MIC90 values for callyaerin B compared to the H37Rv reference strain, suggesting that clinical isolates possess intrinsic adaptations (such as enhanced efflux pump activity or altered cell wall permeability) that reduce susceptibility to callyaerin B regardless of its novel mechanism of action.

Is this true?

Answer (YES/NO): NO